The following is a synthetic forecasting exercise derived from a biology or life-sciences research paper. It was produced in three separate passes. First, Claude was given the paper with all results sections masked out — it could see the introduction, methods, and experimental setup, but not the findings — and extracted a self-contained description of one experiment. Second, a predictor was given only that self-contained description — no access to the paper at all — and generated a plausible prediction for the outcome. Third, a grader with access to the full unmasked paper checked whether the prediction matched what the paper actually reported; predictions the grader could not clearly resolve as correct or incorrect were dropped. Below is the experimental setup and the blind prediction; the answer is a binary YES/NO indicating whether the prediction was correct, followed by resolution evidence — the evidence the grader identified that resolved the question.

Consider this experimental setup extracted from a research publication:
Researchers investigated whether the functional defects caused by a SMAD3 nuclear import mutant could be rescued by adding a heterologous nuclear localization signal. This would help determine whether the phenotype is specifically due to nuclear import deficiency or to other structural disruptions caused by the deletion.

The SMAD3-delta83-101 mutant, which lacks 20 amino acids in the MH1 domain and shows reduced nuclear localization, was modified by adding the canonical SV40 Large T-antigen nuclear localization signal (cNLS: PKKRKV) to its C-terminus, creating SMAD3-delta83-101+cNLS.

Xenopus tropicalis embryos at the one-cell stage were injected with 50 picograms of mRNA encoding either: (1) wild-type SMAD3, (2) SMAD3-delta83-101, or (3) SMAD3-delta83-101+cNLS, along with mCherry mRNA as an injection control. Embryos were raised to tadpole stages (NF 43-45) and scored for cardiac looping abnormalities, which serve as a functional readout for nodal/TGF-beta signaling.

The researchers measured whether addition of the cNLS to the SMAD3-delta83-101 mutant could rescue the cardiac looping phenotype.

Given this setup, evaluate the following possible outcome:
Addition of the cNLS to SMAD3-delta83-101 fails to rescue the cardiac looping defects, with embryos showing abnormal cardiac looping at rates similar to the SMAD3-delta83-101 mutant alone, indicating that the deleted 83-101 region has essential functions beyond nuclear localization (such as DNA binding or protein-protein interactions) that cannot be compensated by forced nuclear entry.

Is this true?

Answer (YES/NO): NO